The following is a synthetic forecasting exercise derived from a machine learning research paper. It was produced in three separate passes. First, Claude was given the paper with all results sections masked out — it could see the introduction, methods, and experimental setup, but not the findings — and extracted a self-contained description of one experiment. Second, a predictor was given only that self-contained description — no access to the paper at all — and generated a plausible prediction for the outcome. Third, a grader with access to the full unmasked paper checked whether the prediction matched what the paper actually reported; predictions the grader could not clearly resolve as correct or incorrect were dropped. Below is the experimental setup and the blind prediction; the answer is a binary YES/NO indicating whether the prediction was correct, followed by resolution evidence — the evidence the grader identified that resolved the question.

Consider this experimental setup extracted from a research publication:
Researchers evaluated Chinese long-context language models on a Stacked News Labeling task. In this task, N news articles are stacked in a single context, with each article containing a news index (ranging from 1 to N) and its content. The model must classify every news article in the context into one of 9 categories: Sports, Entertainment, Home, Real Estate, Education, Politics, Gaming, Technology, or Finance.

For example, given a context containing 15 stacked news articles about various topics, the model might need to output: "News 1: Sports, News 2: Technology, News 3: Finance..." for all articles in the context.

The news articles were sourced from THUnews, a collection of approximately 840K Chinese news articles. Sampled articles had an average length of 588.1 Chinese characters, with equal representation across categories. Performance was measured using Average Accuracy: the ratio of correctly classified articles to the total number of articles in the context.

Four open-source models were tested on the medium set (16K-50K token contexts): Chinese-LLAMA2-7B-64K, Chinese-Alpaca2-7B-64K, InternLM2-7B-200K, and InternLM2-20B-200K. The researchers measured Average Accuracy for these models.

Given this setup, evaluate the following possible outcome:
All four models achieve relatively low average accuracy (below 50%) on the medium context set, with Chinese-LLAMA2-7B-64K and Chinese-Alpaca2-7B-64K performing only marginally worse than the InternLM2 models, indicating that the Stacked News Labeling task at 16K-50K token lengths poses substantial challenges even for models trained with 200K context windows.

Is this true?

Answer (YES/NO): NO